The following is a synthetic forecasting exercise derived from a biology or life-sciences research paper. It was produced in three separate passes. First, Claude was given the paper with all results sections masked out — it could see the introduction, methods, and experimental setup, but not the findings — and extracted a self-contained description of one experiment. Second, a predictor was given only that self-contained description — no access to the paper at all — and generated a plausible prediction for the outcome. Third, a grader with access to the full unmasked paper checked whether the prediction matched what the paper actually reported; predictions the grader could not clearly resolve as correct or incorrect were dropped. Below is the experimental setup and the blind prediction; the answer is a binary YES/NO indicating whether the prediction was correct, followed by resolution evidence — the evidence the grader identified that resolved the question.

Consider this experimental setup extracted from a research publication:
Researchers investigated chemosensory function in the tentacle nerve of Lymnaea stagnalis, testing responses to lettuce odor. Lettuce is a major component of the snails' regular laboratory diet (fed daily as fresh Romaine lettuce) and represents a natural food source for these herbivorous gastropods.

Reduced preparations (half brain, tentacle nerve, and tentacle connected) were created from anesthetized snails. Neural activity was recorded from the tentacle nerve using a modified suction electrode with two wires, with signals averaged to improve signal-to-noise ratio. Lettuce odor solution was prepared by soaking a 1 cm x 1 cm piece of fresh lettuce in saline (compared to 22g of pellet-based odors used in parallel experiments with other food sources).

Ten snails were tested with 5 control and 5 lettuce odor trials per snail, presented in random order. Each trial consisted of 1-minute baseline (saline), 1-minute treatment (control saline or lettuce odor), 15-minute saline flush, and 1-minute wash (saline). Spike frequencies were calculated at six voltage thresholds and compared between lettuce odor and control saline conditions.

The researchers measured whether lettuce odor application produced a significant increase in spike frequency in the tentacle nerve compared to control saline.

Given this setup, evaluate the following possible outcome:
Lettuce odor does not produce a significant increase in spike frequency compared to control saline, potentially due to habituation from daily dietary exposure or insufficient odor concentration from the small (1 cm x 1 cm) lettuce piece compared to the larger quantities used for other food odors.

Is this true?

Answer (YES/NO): YES